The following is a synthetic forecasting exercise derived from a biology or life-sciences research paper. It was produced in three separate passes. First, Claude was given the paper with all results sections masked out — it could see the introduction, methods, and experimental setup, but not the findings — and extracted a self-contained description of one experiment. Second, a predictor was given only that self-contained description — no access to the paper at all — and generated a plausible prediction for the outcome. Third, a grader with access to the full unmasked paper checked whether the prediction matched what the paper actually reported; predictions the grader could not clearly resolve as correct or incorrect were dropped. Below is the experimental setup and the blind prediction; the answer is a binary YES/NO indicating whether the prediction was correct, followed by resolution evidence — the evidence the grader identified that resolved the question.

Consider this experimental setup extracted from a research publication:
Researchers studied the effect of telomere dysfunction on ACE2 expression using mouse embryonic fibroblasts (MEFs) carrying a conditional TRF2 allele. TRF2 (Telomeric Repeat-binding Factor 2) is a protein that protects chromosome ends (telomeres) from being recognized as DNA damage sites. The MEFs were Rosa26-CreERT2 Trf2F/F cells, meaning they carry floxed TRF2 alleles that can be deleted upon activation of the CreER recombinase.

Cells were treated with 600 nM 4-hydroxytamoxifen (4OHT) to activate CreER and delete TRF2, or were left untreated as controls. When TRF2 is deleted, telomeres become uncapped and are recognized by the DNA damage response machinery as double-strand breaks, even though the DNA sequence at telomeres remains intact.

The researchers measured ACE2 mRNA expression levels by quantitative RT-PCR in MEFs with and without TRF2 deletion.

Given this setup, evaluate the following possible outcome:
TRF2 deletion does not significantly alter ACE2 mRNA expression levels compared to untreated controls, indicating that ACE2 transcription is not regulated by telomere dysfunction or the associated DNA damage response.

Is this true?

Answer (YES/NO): NO